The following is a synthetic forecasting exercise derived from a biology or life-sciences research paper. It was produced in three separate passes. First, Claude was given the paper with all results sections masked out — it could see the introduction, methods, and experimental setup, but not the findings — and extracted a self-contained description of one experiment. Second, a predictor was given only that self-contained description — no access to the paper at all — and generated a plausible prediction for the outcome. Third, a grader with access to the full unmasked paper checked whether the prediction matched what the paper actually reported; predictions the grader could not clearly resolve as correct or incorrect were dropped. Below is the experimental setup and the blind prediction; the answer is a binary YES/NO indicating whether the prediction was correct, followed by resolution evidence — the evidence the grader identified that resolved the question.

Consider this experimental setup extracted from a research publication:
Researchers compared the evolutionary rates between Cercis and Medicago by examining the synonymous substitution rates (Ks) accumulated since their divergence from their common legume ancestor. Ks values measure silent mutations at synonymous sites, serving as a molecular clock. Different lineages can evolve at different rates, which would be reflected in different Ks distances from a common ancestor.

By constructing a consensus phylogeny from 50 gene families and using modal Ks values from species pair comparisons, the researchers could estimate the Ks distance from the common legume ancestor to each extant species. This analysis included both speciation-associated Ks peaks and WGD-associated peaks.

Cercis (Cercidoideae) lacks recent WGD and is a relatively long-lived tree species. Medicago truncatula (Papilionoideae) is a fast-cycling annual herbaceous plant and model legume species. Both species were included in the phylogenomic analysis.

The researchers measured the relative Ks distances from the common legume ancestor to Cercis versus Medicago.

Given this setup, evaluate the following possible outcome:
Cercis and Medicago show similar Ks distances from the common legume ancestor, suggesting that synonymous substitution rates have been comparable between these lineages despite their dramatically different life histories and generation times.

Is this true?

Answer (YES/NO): NO